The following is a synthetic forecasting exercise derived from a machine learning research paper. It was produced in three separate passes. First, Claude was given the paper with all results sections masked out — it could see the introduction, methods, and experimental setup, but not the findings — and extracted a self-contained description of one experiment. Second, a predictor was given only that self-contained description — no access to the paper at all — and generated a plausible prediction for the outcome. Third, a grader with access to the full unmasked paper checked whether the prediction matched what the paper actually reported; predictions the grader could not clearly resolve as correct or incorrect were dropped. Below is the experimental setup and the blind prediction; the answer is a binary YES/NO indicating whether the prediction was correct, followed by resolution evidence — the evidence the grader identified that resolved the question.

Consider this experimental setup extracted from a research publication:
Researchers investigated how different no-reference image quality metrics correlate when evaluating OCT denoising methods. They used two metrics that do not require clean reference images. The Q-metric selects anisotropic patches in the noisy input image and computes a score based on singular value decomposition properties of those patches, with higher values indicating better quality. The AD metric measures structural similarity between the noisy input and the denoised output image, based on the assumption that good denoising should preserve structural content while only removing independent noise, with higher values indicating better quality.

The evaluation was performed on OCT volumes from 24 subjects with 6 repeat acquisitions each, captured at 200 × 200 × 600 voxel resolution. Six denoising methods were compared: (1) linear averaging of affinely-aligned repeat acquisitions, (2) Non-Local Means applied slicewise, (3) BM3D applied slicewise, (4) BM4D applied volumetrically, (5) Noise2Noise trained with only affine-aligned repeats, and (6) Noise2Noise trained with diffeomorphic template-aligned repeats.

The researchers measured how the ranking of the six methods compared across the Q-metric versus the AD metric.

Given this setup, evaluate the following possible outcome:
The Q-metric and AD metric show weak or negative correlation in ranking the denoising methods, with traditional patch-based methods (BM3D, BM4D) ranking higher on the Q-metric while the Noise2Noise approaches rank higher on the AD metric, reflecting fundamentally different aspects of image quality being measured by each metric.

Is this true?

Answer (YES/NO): NO